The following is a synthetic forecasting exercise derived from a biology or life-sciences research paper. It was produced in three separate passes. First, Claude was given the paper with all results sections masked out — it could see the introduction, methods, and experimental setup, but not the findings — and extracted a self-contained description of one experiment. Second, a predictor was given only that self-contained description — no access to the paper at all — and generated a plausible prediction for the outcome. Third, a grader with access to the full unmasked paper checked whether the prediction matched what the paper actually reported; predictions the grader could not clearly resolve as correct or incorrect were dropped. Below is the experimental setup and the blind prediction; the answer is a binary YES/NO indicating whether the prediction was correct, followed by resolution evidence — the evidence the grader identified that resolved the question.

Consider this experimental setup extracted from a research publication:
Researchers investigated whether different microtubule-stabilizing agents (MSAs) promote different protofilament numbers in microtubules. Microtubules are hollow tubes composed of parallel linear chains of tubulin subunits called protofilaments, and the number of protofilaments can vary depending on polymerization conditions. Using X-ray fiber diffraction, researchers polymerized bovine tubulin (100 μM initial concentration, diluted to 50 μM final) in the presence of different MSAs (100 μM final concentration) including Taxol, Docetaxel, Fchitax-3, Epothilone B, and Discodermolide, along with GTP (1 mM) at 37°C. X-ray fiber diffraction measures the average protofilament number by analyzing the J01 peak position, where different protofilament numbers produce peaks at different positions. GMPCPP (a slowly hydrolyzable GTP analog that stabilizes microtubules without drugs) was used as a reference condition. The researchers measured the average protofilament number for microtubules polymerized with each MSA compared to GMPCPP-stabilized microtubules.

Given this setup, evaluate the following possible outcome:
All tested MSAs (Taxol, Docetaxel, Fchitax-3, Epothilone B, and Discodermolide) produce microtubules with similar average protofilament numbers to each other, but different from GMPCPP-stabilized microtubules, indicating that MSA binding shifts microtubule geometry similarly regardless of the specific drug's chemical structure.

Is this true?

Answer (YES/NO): NO